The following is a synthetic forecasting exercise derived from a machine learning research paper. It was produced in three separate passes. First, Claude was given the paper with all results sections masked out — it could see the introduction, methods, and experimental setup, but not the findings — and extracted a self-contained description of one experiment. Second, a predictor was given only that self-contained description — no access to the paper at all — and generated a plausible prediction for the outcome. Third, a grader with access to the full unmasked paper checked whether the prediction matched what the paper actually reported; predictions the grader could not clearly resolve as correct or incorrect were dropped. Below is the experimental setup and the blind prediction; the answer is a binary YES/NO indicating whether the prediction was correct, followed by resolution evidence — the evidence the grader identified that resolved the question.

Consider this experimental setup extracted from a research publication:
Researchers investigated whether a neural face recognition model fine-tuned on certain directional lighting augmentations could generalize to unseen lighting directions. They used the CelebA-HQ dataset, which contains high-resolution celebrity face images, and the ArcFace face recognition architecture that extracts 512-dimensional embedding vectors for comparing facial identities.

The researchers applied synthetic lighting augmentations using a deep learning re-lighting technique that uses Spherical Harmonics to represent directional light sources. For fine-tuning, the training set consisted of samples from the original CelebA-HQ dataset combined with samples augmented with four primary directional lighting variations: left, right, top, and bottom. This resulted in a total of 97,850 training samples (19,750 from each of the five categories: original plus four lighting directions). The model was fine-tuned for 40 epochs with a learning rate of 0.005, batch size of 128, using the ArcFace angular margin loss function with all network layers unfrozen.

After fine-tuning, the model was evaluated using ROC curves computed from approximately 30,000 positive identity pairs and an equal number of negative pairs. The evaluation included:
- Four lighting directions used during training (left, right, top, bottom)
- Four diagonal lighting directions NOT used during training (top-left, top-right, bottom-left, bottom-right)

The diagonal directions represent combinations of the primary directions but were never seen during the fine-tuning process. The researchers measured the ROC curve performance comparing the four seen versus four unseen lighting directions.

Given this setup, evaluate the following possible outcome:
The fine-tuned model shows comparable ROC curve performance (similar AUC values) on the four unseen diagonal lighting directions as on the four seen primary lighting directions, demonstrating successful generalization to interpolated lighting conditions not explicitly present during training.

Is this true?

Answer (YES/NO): YES